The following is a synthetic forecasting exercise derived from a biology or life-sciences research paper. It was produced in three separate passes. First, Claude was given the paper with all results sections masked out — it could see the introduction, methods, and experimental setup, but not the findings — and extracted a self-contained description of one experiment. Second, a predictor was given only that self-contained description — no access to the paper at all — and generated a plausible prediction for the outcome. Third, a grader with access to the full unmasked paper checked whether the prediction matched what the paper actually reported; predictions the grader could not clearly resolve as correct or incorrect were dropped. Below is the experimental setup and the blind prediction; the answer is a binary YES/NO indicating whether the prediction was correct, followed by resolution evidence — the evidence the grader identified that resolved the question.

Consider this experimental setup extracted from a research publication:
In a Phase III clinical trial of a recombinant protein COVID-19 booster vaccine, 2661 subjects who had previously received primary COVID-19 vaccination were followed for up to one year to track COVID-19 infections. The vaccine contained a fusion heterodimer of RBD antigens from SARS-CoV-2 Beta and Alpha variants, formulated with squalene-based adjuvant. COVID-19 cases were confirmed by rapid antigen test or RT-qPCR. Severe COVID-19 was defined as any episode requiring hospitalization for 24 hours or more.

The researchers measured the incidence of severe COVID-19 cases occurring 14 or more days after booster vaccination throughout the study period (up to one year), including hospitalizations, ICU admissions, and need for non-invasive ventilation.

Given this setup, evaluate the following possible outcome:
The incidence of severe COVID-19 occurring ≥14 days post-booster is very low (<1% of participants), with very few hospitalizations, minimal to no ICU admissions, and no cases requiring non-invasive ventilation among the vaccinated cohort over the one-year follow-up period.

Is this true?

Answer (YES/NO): YES